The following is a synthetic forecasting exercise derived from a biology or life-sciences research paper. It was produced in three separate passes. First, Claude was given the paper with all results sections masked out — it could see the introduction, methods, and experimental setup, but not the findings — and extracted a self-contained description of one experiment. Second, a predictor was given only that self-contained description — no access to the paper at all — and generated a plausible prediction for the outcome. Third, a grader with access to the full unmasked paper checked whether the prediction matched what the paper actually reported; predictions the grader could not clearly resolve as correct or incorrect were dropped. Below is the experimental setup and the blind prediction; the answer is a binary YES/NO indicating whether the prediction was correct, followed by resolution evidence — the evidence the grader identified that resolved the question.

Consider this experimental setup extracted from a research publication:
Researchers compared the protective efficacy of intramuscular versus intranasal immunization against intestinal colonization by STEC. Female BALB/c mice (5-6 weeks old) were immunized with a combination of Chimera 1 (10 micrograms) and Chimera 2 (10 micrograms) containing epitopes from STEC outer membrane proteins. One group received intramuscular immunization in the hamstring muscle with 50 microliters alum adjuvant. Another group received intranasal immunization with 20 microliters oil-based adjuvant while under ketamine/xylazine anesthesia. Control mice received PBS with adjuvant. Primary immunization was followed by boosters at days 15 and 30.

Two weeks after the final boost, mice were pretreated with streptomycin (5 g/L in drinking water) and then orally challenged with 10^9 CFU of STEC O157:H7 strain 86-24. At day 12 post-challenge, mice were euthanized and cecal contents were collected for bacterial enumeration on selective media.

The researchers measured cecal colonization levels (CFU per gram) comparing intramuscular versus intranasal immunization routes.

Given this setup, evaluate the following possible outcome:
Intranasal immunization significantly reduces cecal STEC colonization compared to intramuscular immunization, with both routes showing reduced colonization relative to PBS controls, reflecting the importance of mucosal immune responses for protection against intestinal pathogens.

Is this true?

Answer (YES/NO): NO